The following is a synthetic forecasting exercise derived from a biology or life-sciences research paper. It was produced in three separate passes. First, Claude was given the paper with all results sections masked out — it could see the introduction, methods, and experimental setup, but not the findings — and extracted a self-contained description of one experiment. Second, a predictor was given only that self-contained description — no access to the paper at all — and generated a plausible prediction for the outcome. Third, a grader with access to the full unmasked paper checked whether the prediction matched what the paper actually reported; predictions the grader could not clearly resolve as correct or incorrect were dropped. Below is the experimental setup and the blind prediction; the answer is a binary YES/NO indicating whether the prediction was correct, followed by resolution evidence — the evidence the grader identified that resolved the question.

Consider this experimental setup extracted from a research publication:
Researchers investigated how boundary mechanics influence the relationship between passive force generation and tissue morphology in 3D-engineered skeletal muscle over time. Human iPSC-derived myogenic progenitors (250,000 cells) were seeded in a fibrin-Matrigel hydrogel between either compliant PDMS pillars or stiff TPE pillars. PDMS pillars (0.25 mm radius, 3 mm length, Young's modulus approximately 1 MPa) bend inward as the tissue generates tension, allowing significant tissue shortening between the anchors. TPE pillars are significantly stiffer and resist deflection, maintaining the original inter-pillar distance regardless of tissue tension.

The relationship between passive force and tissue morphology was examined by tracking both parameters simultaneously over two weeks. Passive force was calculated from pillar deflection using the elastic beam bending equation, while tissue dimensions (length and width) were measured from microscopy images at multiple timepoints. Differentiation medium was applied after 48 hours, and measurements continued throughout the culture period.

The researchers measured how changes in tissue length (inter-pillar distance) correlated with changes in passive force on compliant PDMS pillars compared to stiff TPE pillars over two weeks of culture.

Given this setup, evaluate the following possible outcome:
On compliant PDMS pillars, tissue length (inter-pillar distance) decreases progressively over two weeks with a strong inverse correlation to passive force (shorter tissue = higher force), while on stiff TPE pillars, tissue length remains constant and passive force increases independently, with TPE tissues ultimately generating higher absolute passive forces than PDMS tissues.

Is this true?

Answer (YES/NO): NO